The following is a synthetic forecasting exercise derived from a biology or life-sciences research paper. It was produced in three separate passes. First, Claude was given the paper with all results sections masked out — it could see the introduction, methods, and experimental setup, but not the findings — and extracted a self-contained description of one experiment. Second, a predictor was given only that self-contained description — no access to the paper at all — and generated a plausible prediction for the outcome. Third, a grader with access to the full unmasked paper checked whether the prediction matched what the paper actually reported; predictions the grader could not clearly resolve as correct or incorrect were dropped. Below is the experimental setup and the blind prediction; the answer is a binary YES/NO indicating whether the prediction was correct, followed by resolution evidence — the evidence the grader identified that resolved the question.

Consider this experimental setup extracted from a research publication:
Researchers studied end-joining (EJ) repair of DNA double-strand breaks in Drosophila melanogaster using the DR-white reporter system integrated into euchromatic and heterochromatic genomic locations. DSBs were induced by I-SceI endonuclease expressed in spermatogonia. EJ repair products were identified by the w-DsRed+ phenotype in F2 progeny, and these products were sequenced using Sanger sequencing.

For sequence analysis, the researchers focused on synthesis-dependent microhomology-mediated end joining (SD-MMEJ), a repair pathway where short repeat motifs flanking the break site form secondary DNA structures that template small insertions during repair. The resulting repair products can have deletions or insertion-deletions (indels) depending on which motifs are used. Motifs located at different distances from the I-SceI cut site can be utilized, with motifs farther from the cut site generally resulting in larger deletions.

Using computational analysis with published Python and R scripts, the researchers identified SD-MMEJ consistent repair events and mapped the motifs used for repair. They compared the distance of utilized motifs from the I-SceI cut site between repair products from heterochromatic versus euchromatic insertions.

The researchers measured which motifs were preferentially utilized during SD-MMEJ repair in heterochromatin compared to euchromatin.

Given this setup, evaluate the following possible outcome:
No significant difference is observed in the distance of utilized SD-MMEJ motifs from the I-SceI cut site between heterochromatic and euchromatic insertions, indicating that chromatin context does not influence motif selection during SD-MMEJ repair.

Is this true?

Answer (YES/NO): NO